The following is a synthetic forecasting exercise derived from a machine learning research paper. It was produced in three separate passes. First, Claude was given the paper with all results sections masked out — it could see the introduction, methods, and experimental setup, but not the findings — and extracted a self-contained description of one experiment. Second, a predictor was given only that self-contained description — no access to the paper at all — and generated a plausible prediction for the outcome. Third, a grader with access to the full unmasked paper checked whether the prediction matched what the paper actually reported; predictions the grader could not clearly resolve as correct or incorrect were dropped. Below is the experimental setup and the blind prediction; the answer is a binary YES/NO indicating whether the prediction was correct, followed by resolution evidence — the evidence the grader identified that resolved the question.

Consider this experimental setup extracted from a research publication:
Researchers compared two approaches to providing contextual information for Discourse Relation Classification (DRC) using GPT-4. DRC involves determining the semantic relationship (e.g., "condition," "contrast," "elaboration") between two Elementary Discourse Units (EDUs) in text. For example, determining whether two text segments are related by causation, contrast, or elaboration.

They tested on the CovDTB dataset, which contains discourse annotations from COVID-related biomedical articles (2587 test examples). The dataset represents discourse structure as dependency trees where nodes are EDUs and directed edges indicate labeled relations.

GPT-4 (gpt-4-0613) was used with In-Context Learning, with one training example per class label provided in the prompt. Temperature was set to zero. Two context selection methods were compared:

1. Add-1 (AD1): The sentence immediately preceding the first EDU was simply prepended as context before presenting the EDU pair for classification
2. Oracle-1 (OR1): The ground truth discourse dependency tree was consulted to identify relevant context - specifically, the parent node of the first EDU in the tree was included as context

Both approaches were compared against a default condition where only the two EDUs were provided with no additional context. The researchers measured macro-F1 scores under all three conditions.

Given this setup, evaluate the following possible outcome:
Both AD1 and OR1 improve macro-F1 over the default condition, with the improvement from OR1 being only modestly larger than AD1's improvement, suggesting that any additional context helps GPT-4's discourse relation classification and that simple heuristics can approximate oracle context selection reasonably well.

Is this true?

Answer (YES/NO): NO